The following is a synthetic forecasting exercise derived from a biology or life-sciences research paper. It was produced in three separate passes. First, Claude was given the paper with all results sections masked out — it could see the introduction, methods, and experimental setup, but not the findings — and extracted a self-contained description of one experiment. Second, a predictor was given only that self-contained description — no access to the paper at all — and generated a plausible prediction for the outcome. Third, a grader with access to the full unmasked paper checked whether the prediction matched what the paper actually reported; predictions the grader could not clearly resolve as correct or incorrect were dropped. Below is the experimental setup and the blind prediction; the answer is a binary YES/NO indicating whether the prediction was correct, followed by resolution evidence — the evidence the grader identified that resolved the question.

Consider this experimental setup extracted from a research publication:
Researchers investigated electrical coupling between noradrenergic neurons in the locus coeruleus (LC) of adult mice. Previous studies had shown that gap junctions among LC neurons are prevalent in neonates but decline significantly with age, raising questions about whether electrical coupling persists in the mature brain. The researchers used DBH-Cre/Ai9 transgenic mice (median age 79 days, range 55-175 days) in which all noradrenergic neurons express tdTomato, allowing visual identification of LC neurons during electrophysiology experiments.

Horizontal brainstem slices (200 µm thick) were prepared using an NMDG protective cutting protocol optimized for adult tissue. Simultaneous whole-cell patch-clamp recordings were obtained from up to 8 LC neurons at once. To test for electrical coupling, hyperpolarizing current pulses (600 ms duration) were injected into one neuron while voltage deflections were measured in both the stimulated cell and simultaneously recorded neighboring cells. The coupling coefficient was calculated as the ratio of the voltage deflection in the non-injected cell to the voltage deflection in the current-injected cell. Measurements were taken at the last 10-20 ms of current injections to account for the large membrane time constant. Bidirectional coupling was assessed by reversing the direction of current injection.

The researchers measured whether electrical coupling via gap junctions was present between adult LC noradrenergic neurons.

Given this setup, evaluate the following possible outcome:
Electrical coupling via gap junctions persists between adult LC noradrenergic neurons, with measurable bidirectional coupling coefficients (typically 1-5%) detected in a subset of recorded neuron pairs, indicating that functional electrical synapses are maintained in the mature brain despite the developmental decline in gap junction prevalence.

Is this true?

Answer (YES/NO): YES